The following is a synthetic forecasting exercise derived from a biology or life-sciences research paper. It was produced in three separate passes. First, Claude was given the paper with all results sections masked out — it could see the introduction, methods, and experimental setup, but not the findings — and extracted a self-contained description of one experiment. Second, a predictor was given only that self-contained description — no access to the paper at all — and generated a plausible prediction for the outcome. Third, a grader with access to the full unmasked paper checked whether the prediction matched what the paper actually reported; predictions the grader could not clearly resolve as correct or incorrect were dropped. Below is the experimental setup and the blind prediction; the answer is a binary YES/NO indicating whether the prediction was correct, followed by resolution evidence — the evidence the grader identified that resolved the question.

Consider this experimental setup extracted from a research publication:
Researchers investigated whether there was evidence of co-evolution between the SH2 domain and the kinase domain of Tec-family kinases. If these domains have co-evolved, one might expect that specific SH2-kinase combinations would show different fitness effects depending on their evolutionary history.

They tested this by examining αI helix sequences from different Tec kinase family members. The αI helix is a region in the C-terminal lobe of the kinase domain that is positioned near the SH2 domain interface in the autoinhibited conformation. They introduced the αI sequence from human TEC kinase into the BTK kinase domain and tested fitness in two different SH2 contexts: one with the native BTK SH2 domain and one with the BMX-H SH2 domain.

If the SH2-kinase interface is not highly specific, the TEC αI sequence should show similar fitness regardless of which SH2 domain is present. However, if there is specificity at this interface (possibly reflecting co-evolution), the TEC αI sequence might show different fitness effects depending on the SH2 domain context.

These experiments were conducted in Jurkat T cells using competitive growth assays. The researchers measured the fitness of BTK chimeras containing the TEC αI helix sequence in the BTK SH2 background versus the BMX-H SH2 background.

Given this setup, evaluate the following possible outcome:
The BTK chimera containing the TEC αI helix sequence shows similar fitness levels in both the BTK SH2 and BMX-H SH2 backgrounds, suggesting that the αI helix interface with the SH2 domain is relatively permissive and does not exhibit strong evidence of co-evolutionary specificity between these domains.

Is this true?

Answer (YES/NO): NO